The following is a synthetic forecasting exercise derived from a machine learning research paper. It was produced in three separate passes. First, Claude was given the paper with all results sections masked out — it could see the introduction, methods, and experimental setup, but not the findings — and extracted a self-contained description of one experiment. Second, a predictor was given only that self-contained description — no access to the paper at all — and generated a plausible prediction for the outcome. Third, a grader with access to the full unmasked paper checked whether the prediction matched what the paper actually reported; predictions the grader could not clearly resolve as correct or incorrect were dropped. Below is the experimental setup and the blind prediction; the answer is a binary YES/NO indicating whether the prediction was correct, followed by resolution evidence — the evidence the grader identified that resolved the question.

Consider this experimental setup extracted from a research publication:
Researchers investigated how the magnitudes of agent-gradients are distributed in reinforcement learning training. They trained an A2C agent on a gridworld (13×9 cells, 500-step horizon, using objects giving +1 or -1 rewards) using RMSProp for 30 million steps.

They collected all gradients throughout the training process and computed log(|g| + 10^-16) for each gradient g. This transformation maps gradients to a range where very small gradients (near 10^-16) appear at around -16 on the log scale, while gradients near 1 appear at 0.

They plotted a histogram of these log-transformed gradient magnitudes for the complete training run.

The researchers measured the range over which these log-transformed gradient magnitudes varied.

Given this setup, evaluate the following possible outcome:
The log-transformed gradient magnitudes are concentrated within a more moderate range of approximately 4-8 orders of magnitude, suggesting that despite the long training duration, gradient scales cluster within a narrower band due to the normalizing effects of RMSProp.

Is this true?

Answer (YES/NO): NO